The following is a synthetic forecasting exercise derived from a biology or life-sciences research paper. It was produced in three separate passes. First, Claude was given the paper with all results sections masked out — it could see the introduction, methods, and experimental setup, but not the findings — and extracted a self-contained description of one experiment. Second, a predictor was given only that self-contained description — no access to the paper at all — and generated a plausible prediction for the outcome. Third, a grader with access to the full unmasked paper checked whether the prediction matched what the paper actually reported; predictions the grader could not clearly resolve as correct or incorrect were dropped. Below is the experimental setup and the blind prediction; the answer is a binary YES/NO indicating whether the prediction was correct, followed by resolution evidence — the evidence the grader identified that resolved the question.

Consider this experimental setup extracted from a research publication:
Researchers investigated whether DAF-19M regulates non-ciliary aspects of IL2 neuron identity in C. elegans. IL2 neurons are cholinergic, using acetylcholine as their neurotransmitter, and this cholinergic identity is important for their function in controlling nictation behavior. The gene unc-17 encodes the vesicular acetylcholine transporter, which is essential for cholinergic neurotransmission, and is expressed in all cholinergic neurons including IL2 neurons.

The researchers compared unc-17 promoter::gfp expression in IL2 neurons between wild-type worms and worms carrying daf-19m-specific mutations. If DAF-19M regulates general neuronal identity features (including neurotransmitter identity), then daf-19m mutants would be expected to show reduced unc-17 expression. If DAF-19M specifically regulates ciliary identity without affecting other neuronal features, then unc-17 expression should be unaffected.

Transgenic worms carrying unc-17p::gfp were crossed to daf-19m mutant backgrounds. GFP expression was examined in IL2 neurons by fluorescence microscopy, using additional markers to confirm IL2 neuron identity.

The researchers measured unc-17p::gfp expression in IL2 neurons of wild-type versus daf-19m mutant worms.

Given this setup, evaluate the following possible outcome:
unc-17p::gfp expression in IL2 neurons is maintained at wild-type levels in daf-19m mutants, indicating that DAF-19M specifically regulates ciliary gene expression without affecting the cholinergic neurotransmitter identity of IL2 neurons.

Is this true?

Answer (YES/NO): YES